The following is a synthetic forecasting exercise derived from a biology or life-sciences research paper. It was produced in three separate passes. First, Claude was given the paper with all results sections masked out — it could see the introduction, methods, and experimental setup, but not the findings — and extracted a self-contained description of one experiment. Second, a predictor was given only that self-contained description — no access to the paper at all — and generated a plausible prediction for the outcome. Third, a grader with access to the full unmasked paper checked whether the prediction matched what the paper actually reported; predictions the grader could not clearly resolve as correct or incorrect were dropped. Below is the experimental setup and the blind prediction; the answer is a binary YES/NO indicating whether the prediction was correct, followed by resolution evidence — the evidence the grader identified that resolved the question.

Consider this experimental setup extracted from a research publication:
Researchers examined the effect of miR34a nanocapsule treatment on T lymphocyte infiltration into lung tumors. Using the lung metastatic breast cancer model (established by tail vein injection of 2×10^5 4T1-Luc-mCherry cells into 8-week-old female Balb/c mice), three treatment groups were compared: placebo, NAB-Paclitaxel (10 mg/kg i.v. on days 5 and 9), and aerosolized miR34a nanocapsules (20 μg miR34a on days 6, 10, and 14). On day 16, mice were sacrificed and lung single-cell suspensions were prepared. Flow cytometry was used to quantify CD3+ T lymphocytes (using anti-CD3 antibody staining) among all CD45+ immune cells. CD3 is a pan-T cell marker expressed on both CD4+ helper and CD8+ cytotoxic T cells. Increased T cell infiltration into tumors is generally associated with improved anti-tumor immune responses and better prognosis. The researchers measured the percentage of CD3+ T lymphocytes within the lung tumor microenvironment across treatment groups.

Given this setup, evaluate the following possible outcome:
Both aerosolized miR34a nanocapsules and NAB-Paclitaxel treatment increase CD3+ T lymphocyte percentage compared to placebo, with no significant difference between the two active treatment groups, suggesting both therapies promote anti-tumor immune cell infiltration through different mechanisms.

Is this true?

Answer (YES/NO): NO